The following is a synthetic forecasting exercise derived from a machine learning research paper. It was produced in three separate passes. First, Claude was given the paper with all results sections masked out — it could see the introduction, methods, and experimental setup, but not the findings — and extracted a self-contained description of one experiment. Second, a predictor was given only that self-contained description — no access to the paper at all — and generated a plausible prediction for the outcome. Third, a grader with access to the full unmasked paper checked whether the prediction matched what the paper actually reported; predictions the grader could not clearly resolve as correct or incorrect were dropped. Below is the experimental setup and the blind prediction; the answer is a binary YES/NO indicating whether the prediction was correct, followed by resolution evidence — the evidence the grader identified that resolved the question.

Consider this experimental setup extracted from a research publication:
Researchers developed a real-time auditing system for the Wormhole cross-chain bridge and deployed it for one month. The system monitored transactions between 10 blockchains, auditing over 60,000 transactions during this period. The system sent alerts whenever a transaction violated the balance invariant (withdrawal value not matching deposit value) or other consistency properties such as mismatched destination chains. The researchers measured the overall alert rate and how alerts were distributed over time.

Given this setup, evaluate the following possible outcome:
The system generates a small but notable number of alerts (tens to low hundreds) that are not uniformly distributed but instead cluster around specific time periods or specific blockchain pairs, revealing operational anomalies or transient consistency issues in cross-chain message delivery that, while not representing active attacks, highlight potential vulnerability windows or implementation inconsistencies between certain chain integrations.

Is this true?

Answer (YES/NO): NO